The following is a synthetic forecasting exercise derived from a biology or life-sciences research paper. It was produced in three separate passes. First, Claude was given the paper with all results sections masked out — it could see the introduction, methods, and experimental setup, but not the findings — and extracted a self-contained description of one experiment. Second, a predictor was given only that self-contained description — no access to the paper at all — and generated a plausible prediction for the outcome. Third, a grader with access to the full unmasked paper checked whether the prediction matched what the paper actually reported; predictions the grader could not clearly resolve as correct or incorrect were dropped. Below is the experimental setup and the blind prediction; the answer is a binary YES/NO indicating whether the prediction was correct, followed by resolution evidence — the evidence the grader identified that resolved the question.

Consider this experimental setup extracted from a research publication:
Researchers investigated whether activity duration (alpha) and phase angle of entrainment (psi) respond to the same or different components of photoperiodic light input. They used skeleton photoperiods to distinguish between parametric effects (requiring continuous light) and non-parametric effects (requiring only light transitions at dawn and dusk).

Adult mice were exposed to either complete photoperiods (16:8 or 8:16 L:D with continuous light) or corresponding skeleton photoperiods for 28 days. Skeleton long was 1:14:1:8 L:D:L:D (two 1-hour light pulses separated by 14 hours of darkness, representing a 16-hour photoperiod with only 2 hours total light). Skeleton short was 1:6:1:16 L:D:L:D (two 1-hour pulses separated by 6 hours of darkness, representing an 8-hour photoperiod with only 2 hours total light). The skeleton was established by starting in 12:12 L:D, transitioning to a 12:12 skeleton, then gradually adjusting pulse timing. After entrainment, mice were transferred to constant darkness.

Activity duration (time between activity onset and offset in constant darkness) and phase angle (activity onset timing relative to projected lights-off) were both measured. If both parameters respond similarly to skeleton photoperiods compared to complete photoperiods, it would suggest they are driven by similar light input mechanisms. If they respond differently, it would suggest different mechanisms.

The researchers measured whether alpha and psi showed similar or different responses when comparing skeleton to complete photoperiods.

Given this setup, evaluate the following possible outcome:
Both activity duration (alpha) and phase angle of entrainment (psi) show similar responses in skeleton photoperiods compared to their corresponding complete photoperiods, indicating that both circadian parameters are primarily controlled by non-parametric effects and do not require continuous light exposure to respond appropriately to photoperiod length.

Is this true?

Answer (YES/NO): NO